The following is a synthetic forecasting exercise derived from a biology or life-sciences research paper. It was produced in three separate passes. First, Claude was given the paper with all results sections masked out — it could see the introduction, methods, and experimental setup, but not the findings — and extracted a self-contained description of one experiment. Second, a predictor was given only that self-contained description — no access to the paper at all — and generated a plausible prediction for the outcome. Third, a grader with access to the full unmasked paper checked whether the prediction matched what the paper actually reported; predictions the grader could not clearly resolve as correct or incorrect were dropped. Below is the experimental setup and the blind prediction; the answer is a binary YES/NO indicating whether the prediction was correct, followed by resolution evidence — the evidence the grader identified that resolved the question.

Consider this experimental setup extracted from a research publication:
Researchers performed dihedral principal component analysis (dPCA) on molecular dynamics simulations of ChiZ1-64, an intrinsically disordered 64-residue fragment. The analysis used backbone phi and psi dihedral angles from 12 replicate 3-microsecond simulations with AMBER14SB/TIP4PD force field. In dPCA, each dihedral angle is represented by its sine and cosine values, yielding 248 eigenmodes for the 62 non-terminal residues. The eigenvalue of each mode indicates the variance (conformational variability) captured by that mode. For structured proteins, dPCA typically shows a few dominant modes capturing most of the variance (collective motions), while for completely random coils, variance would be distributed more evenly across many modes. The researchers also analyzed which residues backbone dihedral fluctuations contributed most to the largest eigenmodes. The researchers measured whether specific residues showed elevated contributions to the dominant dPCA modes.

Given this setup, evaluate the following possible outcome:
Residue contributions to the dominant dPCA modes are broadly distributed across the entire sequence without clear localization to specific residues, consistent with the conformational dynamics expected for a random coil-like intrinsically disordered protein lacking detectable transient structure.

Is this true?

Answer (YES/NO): NO